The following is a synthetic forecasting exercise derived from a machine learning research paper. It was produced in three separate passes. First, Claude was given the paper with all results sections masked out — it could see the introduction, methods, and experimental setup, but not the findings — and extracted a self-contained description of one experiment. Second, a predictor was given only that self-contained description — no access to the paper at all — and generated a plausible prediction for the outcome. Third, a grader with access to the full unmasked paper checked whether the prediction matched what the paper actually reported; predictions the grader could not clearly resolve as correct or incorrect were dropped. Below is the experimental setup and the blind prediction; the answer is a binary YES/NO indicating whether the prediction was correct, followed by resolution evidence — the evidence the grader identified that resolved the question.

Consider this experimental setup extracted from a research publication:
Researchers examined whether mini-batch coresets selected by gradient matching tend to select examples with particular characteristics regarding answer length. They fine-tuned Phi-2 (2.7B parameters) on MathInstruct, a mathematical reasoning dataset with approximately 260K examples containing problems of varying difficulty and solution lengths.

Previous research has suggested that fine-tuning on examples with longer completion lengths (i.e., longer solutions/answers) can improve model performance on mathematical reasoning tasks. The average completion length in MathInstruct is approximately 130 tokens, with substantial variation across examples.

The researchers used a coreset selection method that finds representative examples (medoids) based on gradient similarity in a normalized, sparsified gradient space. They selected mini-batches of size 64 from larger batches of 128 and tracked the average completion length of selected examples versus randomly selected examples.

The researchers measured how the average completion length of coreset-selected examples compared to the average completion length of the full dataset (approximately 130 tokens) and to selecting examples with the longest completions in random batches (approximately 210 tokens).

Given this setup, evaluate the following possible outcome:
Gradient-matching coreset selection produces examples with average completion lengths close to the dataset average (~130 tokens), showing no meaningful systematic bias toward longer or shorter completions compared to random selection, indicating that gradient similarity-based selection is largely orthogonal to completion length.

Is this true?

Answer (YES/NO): NO